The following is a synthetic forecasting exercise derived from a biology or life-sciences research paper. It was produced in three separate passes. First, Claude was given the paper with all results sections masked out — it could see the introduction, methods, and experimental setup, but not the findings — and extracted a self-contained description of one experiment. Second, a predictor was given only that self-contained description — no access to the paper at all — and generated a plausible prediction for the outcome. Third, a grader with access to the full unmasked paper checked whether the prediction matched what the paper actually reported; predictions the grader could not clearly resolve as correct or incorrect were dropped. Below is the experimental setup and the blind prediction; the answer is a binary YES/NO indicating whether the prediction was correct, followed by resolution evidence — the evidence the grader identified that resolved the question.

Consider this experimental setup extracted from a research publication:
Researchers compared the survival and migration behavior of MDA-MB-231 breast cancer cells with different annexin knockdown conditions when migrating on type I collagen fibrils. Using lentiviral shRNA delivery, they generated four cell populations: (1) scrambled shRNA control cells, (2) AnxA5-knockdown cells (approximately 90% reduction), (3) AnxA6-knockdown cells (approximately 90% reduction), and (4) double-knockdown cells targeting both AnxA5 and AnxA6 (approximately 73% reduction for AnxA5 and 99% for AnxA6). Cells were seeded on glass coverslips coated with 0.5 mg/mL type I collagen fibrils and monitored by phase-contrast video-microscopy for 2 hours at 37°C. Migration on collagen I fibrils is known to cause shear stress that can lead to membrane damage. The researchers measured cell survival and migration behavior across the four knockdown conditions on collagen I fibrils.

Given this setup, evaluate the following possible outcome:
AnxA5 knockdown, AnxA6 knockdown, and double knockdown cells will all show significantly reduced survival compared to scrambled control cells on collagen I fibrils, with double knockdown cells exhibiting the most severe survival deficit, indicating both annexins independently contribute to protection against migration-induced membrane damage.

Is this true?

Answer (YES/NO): NO